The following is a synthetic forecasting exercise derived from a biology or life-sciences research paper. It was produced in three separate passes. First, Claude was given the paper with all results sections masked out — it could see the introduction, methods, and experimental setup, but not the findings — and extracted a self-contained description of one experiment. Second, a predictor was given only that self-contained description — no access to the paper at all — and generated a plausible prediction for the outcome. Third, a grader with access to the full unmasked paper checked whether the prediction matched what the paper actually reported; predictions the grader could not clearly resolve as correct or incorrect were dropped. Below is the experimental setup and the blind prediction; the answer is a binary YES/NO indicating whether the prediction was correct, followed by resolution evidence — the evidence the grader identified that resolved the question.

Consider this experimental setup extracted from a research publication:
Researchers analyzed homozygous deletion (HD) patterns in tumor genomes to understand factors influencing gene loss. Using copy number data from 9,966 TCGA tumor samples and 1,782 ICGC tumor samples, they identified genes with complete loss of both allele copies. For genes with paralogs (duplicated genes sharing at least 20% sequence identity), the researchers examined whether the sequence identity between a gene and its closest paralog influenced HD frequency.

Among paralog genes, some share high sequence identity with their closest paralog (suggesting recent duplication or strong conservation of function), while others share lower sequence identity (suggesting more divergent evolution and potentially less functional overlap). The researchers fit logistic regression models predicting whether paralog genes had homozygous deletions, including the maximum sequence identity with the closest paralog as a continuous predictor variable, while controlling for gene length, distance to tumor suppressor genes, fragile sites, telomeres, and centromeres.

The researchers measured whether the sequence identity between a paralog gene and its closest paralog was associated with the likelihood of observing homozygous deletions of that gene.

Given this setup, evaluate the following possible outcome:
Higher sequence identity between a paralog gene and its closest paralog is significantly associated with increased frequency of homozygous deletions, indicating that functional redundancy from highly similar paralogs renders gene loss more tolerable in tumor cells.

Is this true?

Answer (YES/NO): YES